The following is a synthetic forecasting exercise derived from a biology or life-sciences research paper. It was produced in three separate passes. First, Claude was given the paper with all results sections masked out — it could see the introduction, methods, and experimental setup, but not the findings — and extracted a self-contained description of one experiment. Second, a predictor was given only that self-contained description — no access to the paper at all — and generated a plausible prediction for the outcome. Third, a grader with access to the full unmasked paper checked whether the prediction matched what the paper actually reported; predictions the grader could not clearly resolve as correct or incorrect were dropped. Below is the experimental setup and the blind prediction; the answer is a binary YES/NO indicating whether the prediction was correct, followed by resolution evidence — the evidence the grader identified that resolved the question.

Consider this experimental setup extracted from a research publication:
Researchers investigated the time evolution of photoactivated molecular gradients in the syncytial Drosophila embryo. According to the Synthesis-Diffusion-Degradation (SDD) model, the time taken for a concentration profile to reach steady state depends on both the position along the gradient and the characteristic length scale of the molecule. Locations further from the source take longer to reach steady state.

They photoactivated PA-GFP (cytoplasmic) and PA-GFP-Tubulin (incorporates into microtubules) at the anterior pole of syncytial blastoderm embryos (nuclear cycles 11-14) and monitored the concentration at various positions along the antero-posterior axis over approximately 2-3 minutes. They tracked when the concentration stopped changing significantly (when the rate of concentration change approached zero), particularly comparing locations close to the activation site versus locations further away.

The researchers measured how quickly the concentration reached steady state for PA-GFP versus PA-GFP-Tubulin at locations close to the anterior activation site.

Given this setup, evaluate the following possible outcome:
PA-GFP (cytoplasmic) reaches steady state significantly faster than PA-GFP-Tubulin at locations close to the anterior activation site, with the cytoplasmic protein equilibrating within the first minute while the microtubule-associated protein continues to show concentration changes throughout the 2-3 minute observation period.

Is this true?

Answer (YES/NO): NO